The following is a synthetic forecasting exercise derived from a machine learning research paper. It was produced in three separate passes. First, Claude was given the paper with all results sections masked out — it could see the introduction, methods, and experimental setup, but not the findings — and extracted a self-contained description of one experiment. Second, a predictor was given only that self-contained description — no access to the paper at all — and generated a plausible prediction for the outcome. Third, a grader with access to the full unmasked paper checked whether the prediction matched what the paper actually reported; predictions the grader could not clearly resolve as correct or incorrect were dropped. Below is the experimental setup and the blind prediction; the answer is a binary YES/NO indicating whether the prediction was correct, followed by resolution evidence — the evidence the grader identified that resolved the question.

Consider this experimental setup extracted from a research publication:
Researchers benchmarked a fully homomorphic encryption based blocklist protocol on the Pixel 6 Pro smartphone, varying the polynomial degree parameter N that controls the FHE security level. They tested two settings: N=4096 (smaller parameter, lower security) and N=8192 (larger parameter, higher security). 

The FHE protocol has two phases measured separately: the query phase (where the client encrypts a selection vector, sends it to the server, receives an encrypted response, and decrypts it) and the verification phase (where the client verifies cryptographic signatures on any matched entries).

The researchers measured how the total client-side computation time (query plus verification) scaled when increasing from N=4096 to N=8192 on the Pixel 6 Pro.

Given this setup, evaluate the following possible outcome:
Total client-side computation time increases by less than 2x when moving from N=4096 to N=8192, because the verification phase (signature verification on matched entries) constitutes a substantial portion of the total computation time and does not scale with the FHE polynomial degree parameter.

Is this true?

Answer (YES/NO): NO